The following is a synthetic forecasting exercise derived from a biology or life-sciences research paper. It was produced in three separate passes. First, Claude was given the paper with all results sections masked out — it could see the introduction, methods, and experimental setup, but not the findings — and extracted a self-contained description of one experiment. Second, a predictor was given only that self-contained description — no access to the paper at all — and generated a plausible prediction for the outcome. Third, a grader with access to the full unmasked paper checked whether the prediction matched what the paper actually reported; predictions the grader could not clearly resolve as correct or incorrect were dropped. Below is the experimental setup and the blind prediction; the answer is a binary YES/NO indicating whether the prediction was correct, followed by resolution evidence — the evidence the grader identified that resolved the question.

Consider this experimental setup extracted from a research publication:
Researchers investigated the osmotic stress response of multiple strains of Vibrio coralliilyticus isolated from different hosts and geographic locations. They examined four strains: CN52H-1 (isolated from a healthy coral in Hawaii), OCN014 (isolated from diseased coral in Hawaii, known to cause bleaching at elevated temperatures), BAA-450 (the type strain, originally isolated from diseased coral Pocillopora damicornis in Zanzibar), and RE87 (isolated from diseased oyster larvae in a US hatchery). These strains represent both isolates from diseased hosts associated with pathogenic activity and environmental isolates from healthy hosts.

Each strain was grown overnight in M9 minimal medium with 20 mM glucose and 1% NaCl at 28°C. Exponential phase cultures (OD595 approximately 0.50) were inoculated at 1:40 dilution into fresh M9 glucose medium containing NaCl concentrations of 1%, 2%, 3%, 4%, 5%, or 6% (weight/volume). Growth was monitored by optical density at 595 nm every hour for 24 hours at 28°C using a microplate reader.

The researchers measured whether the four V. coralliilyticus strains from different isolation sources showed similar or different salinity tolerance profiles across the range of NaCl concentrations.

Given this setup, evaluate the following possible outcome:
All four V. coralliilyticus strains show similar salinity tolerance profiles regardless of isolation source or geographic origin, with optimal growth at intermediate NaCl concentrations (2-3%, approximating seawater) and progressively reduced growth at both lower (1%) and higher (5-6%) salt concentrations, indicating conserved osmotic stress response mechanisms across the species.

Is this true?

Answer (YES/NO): YES